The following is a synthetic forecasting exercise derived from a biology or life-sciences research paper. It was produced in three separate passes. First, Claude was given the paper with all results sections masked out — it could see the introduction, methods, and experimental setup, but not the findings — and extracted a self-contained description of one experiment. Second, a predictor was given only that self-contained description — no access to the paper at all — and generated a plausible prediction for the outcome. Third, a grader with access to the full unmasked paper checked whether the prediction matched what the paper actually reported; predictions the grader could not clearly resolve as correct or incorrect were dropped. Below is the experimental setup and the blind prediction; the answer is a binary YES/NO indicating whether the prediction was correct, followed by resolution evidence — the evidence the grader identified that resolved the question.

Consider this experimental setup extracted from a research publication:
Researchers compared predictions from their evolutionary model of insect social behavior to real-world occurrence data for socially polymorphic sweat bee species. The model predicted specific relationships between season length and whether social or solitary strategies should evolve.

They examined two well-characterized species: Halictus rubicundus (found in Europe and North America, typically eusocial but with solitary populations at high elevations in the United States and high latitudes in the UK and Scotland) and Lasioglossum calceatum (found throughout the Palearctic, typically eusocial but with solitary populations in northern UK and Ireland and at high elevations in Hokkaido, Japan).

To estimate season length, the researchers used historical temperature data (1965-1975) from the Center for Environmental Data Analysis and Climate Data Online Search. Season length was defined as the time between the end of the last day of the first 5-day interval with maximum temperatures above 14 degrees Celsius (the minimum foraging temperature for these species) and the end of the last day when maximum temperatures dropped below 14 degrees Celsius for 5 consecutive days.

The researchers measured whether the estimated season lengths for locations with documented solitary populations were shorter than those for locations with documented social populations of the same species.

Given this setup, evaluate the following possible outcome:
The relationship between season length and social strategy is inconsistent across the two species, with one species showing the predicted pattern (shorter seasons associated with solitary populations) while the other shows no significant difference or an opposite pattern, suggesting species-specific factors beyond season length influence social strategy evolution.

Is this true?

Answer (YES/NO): NO